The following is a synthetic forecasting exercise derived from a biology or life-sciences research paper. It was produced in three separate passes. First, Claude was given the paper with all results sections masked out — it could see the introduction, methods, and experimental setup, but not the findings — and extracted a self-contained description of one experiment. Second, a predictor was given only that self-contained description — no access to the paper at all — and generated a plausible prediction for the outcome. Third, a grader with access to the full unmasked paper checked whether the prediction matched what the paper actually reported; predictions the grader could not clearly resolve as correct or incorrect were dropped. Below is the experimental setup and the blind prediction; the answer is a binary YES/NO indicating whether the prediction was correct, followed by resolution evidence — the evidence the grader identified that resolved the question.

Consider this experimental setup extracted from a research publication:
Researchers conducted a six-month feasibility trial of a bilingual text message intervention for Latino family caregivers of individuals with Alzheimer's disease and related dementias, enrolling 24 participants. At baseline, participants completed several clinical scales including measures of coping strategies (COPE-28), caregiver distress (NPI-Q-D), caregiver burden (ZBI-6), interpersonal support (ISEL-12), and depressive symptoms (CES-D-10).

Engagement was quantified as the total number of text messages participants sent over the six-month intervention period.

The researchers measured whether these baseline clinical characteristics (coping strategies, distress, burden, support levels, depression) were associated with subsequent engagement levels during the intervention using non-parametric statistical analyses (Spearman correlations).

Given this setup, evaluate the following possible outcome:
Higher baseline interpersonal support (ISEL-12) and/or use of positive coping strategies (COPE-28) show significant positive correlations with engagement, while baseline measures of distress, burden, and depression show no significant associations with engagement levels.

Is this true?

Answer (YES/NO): NO